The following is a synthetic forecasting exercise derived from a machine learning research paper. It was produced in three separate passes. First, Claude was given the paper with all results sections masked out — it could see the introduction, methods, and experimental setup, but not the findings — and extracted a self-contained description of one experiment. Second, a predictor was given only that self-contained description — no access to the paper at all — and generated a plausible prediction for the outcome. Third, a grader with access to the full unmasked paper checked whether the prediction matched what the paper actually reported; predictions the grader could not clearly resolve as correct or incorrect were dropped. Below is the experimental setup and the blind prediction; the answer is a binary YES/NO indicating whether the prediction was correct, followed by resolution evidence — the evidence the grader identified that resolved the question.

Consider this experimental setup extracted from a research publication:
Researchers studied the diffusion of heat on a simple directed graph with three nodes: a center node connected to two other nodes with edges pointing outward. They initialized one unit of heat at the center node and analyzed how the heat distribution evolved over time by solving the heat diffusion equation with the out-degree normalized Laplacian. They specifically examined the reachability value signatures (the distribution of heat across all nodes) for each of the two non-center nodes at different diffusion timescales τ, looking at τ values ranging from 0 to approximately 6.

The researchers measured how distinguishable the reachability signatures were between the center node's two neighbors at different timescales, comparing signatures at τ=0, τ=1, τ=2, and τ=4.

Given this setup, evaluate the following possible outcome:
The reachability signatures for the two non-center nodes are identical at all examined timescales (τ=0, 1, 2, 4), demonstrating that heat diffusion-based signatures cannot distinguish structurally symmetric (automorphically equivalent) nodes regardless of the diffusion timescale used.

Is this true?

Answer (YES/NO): NO